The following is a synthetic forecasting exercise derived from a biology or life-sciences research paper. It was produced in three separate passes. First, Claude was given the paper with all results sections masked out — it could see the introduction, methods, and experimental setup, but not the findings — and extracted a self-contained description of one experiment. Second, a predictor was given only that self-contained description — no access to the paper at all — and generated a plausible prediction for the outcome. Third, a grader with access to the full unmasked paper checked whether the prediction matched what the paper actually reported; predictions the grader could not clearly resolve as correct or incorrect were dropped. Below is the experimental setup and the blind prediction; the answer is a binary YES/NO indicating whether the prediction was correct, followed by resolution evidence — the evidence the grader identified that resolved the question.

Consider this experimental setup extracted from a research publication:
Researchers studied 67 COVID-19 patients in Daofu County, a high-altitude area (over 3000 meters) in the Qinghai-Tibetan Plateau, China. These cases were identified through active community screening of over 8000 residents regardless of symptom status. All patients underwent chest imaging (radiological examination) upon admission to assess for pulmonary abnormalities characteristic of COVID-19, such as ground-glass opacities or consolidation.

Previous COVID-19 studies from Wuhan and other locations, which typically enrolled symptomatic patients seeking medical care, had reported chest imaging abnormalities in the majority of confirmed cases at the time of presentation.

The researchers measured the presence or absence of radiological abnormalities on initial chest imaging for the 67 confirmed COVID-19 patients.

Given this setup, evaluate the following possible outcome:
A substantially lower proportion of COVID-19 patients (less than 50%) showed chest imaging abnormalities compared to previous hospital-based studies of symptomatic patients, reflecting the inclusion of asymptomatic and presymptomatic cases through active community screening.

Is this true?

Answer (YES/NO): NO